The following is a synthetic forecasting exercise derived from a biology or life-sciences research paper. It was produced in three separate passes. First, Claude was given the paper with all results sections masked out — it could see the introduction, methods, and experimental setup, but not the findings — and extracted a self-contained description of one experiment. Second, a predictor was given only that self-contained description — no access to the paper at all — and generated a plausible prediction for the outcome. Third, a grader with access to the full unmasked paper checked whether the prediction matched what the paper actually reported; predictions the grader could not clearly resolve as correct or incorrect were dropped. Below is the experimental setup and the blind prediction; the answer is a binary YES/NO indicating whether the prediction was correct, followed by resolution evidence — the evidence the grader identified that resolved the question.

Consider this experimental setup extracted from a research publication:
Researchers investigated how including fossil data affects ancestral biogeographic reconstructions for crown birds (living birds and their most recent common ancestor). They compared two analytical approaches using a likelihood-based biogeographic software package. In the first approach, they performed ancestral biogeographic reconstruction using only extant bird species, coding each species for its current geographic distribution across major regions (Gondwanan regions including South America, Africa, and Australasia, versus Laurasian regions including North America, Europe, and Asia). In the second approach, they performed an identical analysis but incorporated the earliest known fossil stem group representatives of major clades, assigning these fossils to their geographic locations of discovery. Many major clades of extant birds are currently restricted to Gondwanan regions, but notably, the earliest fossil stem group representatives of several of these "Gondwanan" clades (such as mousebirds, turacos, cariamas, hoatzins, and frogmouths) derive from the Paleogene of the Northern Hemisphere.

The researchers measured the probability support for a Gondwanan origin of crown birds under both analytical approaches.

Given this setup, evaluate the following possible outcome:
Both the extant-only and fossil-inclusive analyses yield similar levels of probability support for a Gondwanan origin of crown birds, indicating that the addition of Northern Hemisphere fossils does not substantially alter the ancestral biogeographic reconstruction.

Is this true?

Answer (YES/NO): NO